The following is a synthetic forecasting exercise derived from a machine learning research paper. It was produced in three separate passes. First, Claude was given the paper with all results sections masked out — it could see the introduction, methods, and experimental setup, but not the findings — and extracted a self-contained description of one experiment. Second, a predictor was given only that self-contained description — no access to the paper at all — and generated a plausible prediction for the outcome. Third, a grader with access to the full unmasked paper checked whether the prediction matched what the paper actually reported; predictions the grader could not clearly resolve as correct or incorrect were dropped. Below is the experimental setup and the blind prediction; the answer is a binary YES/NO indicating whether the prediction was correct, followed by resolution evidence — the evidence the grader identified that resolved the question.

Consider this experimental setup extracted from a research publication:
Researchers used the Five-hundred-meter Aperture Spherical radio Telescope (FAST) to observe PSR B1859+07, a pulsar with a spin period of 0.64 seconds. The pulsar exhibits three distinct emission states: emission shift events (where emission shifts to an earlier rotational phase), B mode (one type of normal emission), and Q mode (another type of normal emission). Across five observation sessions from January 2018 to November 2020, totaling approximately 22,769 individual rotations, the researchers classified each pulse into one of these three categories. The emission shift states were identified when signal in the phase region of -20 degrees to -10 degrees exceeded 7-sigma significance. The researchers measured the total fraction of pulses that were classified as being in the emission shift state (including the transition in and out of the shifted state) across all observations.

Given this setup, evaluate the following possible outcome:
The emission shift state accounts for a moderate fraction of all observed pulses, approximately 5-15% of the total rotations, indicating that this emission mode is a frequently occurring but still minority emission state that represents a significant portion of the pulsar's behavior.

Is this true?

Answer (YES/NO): NO